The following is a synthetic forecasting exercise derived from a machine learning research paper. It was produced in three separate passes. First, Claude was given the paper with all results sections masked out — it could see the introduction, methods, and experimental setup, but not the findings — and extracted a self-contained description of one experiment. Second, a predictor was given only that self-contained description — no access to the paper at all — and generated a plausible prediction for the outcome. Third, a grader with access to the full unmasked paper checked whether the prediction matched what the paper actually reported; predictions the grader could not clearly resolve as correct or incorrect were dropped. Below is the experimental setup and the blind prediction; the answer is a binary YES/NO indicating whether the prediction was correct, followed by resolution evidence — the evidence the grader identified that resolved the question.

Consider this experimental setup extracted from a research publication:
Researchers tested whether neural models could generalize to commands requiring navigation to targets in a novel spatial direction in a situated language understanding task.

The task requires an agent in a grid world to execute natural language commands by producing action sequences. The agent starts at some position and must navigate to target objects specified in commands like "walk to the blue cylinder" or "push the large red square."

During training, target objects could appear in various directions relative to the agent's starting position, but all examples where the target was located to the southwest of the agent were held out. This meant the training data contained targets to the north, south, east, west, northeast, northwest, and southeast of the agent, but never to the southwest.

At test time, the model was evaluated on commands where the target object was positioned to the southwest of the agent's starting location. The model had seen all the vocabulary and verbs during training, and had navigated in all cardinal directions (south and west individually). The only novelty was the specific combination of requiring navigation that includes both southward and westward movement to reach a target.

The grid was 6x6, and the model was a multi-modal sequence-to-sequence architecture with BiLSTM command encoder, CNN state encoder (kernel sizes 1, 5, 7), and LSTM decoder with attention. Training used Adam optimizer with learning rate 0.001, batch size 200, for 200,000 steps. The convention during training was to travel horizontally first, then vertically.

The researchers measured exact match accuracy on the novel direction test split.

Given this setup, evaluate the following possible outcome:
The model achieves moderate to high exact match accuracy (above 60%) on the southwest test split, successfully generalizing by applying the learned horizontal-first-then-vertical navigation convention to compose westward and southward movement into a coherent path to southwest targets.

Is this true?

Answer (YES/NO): NO